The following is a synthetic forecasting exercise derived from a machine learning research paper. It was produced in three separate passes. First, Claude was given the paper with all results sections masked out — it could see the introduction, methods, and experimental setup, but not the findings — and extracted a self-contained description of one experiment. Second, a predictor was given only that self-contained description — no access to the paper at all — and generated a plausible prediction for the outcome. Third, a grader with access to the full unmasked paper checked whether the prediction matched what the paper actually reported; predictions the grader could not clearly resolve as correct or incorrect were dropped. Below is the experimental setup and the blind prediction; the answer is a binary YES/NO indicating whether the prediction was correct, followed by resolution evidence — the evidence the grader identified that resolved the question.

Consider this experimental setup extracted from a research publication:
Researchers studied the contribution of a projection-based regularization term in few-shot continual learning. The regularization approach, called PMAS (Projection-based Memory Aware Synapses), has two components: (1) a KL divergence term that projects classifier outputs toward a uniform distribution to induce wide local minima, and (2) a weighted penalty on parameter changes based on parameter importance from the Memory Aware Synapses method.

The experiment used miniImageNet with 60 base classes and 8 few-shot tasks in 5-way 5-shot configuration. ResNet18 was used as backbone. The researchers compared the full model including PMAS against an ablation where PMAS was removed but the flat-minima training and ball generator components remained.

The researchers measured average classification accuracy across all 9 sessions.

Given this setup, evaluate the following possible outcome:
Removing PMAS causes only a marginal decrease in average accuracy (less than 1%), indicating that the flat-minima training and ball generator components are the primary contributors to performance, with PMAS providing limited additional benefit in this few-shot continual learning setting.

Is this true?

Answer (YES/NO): YES